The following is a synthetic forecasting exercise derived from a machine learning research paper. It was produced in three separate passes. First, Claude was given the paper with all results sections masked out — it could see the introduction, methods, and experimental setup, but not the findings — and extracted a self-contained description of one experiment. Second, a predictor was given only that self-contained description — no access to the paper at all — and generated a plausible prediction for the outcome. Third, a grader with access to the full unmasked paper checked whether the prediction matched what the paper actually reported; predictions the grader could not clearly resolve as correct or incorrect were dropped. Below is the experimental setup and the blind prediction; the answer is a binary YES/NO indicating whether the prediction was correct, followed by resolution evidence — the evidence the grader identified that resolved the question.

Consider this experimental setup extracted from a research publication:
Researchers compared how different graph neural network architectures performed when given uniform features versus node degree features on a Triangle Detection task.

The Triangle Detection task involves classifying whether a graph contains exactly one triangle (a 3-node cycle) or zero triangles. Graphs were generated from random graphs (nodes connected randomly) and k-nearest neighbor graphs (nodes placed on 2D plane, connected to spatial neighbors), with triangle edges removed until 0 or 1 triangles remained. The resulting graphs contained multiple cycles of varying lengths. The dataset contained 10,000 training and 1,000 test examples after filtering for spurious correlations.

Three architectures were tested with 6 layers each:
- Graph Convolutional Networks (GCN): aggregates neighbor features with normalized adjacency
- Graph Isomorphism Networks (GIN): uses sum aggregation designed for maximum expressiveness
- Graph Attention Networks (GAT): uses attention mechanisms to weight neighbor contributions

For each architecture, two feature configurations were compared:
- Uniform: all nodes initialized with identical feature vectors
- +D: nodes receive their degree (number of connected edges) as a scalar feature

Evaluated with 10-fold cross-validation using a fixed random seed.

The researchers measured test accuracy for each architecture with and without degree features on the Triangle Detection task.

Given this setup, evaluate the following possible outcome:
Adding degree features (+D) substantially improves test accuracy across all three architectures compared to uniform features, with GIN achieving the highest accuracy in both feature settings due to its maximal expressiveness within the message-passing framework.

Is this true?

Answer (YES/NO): NO